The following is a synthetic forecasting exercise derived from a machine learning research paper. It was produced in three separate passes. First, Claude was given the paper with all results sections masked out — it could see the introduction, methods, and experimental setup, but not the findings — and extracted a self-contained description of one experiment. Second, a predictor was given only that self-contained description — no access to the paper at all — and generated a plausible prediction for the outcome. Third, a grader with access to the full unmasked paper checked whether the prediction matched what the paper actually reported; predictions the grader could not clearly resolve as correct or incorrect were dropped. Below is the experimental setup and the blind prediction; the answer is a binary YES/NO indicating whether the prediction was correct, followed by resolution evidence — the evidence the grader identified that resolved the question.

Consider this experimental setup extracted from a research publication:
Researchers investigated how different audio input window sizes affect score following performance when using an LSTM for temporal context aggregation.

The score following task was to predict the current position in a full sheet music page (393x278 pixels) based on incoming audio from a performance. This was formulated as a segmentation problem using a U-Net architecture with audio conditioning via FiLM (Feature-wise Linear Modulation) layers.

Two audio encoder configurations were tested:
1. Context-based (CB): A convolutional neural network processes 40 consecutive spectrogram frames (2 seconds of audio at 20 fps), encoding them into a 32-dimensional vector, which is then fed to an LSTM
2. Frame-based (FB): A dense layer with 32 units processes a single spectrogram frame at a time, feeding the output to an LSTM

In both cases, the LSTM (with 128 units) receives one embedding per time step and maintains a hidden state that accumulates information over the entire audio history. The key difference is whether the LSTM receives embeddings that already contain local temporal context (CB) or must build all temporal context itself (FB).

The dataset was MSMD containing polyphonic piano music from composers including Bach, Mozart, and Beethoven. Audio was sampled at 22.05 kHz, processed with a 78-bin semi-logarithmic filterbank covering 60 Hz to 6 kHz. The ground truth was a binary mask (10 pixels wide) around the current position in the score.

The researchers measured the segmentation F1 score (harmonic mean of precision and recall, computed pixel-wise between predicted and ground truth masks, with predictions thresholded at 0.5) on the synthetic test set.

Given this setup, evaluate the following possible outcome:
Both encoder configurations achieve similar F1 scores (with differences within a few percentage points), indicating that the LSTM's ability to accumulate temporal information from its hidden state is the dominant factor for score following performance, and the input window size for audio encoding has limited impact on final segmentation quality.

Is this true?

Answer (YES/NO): NO